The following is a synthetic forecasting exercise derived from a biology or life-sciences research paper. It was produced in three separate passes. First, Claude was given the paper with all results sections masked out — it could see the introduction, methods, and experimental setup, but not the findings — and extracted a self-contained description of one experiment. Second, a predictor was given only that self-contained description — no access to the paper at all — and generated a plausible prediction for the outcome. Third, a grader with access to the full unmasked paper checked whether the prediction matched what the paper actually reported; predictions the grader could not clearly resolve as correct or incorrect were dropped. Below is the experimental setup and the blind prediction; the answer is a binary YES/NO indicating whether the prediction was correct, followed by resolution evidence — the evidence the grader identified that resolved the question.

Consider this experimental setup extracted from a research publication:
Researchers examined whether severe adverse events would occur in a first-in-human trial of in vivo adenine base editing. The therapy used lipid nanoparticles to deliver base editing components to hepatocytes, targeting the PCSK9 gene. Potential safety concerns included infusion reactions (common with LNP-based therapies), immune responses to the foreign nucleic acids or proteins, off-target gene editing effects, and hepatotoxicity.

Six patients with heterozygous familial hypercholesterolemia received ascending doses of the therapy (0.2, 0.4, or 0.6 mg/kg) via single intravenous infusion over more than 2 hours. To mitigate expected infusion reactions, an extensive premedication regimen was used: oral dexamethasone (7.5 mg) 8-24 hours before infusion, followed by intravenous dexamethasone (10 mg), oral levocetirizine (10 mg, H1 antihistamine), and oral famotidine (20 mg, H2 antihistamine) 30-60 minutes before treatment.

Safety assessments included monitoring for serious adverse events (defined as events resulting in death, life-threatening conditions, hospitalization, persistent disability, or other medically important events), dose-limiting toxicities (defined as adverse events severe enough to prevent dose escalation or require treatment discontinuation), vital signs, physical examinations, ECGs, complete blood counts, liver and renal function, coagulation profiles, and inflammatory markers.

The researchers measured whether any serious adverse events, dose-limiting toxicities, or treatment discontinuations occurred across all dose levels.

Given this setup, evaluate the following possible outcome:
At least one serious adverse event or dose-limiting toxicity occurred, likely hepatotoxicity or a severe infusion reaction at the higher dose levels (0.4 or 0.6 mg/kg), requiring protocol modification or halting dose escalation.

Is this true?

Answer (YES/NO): NO